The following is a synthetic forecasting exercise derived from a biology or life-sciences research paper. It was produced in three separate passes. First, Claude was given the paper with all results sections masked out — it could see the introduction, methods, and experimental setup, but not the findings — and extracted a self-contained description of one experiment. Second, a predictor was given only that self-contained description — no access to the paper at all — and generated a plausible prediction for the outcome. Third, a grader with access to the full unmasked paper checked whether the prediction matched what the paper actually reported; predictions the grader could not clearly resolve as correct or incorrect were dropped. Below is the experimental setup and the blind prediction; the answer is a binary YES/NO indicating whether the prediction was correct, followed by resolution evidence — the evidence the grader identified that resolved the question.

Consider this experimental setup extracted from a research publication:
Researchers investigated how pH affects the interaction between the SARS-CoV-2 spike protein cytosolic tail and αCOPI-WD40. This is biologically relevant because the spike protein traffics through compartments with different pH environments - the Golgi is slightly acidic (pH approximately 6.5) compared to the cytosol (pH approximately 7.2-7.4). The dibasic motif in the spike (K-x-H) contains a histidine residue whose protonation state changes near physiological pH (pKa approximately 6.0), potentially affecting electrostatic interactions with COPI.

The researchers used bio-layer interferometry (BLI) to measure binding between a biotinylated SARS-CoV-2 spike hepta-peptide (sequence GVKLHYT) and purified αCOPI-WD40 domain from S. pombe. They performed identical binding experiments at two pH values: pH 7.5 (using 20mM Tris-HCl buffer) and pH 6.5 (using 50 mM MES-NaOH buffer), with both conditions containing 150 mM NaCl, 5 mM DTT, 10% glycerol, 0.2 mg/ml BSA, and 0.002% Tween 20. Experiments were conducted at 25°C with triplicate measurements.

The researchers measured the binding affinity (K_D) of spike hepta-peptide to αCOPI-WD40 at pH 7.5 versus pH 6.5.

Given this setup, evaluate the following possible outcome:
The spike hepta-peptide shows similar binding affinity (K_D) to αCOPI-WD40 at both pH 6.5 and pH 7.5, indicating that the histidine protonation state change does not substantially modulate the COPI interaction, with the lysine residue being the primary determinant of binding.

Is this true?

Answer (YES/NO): NO